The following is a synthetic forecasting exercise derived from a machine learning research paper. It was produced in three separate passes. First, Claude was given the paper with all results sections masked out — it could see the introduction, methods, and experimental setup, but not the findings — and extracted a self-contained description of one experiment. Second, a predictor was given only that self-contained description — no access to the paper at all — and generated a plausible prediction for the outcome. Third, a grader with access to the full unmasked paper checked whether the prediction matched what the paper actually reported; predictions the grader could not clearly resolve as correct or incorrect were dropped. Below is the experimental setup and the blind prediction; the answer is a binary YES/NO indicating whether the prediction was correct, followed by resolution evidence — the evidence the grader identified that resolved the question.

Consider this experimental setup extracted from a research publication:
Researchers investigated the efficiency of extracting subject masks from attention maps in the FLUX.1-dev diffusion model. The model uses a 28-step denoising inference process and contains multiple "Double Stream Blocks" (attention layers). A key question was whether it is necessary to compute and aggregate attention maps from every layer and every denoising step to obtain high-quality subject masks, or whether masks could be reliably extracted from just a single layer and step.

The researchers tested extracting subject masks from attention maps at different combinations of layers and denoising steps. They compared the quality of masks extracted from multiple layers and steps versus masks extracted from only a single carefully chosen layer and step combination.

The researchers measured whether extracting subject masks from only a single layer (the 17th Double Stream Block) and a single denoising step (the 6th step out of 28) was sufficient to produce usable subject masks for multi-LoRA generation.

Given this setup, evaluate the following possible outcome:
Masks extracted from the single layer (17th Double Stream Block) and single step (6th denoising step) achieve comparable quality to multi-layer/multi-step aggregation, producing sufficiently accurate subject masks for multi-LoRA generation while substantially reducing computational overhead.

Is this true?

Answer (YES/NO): YES